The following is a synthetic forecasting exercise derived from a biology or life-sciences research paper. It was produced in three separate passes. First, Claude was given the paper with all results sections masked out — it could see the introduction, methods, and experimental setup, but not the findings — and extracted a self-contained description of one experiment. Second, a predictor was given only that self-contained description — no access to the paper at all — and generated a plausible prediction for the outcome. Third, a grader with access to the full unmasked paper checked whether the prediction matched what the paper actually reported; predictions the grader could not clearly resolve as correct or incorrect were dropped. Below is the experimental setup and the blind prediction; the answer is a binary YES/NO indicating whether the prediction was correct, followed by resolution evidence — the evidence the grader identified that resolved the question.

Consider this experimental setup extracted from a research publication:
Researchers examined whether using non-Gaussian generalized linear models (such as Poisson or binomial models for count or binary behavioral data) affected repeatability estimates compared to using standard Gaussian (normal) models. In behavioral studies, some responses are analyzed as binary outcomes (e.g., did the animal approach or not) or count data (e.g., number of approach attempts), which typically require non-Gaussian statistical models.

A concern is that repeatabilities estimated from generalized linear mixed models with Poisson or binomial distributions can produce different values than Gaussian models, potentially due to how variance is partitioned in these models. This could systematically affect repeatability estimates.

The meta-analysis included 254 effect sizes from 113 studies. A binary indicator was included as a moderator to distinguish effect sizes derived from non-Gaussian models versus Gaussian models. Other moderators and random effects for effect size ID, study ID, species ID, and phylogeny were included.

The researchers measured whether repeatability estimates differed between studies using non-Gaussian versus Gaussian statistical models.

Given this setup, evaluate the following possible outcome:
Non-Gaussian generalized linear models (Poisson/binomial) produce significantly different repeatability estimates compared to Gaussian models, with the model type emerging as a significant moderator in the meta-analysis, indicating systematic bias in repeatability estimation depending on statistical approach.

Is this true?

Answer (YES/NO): NO